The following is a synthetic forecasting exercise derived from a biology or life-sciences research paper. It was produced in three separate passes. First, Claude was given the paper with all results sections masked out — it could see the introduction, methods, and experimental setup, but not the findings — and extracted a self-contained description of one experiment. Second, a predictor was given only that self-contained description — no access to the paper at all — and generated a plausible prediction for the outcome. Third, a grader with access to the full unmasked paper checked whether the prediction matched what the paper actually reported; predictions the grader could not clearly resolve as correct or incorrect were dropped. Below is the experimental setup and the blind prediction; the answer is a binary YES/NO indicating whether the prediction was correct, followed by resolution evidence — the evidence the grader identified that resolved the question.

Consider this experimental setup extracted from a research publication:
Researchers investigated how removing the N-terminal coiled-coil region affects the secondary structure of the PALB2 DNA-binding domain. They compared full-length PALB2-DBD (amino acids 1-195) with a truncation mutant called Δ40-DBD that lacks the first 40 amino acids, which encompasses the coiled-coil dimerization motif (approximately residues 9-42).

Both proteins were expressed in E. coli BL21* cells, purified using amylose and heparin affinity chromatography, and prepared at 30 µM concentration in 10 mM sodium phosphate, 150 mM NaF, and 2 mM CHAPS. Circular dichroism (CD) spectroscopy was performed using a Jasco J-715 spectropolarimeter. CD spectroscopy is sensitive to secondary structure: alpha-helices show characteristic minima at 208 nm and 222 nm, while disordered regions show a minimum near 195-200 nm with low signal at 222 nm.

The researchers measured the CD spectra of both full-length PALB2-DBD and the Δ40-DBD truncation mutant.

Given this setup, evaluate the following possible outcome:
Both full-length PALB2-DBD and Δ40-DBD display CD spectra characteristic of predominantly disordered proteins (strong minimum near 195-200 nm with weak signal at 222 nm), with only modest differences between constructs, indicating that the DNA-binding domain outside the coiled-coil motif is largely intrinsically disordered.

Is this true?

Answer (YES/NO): NO